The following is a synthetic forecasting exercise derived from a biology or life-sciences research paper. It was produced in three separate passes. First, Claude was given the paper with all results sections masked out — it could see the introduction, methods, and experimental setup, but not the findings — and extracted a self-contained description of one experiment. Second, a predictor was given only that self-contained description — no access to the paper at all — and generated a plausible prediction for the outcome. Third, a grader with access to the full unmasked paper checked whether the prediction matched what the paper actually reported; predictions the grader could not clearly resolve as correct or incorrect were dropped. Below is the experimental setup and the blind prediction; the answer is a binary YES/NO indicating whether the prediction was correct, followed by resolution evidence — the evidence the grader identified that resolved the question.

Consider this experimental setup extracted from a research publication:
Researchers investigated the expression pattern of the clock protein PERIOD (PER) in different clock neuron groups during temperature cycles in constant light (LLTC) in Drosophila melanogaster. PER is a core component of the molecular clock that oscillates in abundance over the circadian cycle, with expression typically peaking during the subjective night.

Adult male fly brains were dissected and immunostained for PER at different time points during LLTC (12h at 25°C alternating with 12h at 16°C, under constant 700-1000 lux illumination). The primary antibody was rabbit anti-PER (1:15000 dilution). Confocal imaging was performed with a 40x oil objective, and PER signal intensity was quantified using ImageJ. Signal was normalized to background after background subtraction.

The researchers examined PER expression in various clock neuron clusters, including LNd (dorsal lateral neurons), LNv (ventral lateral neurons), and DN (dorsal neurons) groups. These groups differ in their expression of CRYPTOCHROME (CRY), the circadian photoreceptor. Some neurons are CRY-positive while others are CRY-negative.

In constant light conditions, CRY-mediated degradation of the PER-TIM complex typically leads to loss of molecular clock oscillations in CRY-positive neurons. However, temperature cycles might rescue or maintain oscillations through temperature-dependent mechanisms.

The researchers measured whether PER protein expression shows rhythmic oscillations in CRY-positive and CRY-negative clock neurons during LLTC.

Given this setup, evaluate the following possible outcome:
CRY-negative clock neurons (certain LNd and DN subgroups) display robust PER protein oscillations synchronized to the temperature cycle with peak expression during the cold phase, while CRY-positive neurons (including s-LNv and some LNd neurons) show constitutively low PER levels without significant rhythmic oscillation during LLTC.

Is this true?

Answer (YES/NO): NO